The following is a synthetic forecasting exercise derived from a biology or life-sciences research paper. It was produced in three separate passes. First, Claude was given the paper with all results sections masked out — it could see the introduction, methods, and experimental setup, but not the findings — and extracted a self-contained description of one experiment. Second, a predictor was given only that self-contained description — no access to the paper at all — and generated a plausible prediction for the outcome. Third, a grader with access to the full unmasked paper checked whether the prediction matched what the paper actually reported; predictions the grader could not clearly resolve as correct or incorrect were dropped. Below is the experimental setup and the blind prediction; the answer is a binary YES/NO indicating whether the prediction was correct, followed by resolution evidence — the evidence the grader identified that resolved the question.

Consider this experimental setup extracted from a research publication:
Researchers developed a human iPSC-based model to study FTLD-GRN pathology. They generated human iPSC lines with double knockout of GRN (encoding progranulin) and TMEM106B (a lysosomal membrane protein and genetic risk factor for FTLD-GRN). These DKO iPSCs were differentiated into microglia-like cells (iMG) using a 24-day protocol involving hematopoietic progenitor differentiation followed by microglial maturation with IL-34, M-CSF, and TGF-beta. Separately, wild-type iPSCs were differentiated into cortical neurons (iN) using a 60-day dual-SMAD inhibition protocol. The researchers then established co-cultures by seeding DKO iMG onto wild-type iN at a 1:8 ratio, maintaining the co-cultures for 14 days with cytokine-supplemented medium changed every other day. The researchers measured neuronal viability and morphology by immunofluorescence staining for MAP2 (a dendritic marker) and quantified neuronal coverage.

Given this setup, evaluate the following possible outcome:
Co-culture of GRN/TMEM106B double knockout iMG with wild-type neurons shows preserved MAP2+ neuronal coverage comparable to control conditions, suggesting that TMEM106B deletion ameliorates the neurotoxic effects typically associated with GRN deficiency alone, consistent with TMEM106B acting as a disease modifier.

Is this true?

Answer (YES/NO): NO